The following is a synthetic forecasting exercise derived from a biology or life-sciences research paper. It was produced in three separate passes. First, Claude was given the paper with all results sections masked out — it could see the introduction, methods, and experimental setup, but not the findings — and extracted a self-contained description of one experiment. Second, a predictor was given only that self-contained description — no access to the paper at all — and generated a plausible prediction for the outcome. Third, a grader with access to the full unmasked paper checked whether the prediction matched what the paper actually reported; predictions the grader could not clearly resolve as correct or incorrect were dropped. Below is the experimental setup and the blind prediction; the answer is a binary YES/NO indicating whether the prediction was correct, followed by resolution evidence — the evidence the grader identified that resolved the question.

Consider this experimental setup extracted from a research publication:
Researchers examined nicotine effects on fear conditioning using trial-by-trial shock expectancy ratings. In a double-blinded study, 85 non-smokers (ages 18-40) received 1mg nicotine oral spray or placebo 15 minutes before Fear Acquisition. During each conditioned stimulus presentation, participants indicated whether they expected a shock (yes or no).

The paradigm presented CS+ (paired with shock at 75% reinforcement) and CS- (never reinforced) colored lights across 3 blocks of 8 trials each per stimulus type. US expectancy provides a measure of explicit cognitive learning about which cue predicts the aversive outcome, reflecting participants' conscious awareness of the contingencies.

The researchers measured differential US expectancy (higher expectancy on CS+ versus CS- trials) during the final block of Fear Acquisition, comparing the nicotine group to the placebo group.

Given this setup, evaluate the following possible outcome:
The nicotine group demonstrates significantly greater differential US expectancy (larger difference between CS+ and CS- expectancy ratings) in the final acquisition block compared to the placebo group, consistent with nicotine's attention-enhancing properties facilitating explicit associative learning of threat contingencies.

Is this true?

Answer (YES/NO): NO